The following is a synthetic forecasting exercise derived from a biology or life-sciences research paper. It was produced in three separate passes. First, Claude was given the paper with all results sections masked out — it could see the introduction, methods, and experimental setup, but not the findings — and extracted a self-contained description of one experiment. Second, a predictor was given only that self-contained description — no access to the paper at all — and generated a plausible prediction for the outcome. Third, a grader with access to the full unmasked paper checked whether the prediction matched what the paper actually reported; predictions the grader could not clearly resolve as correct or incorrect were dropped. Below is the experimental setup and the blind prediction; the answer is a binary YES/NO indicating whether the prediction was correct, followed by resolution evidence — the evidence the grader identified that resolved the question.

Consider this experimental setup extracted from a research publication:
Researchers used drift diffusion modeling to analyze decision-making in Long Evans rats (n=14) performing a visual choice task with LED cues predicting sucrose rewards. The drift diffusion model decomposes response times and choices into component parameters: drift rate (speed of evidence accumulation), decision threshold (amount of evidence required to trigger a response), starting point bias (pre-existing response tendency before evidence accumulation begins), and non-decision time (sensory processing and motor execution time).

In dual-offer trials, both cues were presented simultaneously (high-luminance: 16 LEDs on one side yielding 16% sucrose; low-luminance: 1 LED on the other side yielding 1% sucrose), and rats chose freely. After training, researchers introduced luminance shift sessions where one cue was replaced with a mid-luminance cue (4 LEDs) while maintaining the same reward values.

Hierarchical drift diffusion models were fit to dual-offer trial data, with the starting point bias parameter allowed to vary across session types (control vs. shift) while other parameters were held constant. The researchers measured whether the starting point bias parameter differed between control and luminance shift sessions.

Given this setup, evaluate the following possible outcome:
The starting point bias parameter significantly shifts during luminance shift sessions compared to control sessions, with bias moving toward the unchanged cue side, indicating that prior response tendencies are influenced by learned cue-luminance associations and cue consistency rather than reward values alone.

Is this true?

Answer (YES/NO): NO